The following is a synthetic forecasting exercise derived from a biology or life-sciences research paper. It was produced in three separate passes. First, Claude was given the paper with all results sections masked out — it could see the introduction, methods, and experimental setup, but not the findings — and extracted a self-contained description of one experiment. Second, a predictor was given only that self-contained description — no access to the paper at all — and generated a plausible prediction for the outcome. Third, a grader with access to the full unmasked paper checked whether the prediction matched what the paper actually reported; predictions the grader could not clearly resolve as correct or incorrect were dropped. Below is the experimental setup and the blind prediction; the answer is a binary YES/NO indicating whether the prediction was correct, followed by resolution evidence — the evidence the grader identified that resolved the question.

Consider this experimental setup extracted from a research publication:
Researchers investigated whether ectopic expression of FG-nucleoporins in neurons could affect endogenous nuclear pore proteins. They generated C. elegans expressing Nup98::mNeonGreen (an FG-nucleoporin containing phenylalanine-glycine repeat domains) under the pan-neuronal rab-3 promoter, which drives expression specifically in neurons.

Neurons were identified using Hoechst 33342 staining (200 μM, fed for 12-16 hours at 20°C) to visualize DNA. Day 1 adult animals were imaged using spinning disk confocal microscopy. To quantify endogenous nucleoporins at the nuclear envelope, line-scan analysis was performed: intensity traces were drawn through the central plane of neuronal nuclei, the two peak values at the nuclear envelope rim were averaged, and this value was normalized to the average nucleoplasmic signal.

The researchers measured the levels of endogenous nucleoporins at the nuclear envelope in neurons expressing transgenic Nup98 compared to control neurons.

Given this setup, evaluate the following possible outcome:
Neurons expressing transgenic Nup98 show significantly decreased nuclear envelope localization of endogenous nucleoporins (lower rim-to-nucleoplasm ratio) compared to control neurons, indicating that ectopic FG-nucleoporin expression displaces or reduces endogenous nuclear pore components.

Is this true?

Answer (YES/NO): YES